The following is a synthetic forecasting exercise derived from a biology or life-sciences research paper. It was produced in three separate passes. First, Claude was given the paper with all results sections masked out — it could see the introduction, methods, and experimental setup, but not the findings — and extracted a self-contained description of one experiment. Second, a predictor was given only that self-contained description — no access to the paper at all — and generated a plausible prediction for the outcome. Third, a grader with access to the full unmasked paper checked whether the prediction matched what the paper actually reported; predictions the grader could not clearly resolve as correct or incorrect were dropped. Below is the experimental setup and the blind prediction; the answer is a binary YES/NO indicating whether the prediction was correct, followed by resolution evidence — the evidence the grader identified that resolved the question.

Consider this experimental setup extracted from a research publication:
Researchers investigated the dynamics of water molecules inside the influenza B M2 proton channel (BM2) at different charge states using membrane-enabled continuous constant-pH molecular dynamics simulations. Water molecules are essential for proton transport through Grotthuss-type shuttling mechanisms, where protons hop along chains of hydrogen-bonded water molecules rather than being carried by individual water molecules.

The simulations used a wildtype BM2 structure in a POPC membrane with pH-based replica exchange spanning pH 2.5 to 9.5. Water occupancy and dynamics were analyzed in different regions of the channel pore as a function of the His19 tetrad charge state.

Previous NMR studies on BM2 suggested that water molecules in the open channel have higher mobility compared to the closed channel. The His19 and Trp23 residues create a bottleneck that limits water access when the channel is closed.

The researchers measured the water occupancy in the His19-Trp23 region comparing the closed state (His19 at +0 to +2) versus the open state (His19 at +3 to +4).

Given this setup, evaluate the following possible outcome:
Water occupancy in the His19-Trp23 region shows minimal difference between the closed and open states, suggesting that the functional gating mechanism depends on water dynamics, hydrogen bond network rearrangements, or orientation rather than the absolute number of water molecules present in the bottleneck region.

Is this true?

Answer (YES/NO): NO